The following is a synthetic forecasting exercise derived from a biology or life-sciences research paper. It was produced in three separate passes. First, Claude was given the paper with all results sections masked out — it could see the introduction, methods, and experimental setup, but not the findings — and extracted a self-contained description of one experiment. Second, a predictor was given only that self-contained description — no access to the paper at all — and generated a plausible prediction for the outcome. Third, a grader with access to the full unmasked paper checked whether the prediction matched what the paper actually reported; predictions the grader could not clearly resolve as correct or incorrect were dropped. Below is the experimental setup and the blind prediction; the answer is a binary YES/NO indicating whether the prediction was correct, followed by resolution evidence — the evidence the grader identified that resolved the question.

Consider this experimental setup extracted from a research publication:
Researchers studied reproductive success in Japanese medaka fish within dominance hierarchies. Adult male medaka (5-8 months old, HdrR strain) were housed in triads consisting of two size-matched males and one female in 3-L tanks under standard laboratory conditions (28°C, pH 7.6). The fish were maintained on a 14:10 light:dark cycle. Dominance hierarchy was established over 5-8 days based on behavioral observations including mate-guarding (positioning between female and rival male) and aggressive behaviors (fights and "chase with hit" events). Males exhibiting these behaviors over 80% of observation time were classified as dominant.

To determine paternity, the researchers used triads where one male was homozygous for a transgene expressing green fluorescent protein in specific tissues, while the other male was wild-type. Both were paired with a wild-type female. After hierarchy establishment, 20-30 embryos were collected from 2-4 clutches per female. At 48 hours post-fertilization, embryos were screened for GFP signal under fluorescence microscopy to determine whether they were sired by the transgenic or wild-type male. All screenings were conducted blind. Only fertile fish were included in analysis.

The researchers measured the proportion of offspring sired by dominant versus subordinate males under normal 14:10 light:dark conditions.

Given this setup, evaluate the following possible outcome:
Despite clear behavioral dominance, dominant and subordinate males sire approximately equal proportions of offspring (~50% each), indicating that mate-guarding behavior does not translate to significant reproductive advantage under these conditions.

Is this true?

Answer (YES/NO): YES